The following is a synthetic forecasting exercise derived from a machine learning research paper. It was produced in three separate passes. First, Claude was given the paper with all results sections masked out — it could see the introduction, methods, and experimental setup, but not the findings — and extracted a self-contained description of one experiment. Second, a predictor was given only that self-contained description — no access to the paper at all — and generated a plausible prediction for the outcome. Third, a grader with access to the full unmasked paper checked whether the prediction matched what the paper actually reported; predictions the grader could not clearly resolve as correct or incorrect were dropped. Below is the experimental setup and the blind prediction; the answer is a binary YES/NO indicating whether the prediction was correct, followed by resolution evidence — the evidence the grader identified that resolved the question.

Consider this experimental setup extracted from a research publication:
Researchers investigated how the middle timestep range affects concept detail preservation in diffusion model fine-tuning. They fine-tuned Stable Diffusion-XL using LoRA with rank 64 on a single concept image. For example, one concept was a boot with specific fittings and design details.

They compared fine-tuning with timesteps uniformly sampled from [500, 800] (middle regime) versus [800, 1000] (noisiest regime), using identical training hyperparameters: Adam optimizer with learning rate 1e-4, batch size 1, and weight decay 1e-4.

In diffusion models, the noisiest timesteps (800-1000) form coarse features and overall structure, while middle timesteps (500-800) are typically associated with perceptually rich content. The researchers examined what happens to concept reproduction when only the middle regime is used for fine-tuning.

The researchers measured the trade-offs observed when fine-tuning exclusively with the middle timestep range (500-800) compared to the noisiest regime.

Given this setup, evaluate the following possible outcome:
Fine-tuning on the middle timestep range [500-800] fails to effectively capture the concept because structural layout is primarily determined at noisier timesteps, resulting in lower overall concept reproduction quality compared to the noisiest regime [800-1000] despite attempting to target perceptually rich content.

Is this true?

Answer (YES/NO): NO